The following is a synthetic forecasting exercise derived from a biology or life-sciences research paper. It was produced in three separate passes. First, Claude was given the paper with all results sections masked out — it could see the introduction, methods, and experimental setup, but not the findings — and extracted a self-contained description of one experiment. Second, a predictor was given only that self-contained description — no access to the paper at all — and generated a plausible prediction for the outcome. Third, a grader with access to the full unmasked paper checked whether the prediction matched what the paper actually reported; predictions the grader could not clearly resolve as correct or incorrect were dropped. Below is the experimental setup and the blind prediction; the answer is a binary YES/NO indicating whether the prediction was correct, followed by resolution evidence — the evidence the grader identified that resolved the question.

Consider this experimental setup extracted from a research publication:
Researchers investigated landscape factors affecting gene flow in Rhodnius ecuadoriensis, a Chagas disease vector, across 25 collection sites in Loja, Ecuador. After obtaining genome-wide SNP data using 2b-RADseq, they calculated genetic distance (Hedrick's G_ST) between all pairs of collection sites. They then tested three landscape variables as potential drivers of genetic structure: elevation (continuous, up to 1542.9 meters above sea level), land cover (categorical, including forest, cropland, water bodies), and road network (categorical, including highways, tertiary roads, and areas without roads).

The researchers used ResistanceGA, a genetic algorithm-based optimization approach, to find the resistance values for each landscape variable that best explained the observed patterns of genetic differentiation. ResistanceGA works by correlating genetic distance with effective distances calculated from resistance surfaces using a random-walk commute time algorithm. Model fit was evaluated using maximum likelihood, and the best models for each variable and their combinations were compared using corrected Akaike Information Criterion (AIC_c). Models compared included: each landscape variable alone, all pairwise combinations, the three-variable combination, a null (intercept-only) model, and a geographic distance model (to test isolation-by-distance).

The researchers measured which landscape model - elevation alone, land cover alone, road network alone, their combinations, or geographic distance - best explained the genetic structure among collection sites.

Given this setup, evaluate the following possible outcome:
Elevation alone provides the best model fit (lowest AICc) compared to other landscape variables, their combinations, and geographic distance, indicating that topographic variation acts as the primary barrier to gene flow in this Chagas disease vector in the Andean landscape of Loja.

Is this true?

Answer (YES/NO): YES